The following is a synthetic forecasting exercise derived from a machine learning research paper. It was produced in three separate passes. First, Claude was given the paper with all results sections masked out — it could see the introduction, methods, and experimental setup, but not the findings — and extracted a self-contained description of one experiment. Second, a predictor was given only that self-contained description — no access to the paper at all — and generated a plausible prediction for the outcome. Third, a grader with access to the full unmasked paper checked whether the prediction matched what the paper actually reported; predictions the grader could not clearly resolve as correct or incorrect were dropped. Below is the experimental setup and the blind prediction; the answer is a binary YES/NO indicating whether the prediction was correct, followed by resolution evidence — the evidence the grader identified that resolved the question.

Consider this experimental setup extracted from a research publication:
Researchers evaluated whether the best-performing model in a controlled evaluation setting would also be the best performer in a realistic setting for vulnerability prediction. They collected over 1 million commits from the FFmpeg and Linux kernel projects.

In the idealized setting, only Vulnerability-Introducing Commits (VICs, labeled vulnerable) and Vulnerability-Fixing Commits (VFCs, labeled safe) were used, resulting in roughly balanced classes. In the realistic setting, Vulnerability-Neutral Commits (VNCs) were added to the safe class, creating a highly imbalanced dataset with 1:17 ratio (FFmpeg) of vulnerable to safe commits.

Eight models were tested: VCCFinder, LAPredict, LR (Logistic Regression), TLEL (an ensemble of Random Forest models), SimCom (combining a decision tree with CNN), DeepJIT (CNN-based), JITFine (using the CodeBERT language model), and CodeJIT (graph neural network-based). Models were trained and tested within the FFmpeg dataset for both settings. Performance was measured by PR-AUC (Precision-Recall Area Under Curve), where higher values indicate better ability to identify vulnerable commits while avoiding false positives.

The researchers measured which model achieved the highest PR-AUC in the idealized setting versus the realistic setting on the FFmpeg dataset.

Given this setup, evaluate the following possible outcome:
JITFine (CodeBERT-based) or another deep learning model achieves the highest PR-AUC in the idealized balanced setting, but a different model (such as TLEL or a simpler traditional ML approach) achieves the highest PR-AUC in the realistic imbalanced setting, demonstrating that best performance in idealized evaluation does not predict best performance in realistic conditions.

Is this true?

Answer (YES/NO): NO